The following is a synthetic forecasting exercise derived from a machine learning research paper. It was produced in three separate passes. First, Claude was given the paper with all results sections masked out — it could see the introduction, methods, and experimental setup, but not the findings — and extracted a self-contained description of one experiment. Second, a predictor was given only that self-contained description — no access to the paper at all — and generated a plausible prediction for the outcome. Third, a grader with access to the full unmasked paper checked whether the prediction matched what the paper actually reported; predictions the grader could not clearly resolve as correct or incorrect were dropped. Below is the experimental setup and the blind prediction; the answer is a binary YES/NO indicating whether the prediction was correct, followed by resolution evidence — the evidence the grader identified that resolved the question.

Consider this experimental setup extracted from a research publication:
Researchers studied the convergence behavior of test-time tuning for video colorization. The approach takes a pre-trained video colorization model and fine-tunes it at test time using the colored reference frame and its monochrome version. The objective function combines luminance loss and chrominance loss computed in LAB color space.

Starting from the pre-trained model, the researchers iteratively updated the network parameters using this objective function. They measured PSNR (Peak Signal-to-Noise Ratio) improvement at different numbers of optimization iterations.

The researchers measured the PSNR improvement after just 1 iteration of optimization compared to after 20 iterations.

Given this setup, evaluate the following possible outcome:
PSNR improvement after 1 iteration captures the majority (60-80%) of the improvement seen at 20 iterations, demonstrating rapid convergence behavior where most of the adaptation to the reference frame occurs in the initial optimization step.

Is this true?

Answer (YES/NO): NO